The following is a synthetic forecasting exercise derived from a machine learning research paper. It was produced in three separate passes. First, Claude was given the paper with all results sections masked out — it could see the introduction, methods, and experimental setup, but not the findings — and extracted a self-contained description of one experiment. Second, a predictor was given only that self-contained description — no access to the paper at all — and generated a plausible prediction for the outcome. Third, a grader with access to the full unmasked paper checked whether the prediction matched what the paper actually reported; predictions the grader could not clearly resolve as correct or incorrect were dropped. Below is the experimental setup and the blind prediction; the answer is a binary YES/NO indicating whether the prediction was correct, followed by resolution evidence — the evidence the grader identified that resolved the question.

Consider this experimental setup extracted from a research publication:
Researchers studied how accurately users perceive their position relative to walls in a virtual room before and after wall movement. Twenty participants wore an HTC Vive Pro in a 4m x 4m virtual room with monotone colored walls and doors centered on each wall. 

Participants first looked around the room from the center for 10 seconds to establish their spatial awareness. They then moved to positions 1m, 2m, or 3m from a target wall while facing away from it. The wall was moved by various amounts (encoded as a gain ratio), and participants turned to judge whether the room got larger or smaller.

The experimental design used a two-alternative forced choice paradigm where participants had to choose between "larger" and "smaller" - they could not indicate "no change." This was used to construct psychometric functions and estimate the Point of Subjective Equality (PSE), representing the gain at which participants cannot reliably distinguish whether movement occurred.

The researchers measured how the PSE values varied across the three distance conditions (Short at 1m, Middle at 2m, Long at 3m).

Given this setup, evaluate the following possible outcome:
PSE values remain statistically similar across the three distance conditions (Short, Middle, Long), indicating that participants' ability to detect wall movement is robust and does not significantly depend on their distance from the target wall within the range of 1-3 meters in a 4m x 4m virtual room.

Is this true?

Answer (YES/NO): NO